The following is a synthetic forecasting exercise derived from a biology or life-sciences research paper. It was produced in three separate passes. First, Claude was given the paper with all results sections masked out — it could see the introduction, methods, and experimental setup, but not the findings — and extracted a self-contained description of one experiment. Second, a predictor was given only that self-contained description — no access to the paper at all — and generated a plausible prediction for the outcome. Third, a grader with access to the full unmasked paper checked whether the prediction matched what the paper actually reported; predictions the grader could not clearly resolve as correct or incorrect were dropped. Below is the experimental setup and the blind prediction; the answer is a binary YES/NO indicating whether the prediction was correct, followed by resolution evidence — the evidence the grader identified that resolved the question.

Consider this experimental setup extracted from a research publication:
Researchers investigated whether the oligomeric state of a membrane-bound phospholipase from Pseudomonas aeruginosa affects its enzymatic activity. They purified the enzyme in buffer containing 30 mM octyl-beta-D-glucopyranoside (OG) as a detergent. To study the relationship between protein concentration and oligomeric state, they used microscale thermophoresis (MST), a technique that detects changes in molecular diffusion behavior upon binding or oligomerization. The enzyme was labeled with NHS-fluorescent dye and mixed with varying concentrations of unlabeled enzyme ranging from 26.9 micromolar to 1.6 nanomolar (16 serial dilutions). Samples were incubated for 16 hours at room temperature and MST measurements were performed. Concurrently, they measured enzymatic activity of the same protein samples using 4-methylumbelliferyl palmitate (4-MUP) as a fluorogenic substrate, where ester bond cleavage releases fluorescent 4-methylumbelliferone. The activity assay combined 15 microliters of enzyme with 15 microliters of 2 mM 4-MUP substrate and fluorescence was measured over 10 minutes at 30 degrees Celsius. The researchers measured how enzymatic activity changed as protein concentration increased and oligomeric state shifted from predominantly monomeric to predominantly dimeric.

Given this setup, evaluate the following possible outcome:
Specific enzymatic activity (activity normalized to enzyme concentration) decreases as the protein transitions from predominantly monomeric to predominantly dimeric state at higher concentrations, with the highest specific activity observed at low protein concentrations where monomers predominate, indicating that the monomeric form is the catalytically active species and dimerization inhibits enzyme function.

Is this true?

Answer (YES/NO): YES